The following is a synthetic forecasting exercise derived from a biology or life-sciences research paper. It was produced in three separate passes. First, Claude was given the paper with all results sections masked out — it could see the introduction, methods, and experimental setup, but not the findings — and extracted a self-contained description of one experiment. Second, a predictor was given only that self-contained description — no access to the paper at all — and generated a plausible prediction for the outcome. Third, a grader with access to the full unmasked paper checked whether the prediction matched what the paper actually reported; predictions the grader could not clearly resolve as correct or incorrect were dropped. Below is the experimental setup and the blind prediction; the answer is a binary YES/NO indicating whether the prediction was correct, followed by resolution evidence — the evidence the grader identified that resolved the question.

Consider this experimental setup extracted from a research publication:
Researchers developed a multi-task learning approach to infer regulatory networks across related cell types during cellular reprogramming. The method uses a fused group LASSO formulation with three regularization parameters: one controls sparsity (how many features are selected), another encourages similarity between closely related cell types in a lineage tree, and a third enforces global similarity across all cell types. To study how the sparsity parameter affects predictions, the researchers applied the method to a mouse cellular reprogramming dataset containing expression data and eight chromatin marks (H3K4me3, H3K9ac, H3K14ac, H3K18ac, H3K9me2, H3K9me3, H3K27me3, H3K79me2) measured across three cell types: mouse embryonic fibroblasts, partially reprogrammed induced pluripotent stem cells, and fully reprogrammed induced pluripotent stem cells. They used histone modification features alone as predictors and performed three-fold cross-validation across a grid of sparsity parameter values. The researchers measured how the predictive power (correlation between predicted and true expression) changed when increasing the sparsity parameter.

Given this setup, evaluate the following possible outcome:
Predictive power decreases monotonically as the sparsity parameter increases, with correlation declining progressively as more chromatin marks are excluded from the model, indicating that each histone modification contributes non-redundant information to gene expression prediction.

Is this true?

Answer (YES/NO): NO